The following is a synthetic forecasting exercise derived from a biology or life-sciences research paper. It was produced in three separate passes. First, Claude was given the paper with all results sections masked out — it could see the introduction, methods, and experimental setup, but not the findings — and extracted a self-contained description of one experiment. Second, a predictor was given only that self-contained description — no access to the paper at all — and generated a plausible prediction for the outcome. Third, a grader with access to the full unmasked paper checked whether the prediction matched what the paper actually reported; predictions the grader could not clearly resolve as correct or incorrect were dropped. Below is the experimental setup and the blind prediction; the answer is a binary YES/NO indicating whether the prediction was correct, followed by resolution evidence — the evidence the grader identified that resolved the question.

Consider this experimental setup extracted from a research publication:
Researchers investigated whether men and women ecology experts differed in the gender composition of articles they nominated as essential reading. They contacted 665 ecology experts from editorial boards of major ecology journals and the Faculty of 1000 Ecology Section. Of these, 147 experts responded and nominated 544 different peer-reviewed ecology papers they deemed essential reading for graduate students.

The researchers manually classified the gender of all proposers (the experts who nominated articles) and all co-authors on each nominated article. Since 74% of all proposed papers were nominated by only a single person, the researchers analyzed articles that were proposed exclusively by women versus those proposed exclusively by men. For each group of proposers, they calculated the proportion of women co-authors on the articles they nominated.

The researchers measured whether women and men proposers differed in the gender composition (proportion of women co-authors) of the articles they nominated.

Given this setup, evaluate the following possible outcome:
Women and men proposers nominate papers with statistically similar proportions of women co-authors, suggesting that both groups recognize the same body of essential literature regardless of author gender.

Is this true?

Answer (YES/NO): NO